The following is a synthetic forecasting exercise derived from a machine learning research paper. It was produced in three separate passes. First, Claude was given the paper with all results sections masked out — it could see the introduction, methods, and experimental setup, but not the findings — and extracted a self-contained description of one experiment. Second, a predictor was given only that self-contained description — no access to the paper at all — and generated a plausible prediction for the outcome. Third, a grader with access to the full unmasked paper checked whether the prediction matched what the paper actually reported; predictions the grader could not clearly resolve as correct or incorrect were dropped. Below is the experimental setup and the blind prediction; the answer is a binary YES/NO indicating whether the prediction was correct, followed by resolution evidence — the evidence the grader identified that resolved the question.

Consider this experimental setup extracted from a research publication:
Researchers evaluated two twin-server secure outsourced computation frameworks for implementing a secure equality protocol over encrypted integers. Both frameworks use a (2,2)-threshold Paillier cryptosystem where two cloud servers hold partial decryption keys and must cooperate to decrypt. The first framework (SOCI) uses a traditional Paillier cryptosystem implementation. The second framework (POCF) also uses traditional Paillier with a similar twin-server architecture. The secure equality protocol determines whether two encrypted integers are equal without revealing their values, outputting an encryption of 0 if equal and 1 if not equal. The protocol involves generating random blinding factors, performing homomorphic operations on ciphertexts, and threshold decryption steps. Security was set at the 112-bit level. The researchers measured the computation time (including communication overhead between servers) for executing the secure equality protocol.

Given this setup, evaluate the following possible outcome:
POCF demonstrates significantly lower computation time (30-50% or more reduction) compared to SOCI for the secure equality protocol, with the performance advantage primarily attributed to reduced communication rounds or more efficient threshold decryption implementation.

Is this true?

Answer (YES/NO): NO